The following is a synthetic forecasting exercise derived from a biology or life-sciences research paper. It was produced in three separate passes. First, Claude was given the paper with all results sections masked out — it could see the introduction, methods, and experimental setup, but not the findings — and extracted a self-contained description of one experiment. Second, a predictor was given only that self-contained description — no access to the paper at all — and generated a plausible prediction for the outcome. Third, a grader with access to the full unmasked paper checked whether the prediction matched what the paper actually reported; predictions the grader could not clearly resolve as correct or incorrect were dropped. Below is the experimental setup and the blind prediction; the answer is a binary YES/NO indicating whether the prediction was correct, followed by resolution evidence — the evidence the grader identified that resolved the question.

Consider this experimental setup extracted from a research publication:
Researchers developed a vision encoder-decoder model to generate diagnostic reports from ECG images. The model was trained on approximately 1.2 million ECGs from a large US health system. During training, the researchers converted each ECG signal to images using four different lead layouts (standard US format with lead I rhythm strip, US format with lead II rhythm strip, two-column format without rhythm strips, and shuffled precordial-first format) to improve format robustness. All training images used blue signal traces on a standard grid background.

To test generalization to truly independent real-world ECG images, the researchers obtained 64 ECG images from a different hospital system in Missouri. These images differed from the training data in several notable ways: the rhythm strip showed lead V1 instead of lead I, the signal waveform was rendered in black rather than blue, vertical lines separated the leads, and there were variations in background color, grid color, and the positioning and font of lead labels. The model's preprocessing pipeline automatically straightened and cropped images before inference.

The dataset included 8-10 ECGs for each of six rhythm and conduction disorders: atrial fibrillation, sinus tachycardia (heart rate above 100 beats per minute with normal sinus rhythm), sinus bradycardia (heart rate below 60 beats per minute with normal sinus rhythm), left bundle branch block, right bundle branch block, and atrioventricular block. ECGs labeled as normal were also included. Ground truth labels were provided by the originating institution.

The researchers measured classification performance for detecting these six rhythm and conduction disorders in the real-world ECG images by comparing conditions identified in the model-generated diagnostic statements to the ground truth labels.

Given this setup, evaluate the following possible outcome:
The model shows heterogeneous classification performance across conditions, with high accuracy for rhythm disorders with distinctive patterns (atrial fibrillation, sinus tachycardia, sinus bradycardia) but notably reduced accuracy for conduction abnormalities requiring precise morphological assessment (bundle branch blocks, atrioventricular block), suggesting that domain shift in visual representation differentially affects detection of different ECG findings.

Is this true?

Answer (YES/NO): NO